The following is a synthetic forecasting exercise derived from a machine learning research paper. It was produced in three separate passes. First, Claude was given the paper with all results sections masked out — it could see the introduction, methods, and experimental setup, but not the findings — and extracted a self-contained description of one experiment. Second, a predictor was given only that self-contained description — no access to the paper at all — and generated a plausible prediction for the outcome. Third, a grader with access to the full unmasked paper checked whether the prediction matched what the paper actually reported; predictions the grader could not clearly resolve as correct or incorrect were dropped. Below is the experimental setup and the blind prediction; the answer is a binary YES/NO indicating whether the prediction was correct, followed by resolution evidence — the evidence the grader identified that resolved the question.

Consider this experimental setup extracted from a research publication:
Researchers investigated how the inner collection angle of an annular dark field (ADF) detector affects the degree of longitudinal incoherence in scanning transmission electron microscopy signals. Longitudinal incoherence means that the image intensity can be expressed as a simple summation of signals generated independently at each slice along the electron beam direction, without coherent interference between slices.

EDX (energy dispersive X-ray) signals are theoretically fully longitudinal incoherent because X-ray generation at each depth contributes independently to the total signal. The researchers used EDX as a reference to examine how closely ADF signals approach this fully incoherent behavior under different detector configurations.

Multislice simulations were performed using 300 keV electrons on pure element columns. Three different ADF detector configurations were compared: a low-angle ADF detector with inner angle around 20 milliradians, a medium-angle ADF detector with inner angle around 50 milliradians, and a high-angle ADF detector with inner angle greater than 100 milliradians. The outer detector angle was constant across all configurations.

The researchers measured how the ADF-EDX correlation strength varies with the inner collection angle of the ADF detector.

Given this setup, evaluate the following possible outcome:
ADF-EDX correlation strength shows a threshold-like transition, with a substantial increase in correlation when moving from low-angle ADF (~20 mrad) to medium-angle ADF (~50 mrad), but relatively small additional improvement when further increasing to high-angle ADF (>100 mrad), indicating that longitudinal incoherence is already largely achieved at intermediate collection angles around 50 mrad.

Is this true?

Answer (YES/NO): YES